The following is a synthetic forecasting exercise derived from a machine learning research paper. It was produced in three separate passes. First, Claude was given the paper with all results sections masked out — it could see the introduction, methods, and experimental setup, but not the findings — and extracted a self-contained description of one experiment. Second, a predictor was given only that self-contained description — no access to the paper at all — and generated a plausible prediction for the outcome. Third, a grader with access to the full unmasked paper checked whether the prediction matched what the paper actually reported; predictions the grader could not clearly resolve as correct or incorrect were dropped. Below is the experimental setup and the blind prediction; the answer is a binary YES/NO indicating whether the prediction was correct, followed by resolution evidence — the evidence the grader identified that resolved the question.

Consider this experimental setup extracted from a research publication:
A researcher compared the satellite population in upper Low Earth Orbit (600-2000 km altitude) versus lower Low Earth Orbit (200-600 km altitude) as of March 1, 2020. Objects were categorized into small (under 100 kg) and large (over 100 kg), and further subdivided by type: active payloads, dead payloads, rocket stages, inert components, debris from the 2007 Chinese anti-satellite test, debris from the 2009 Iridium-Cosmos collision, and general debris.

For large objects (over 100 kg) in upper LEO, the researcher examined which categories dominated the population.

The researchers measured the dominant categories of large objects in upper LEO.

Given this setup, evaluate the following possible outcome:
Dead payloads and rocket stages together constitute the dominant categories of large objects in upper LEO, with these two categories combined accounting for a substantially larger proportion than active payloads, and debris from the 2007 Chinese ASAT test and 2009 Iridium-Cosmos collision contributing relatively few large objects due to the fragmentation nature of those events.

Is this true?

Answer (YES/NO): YES